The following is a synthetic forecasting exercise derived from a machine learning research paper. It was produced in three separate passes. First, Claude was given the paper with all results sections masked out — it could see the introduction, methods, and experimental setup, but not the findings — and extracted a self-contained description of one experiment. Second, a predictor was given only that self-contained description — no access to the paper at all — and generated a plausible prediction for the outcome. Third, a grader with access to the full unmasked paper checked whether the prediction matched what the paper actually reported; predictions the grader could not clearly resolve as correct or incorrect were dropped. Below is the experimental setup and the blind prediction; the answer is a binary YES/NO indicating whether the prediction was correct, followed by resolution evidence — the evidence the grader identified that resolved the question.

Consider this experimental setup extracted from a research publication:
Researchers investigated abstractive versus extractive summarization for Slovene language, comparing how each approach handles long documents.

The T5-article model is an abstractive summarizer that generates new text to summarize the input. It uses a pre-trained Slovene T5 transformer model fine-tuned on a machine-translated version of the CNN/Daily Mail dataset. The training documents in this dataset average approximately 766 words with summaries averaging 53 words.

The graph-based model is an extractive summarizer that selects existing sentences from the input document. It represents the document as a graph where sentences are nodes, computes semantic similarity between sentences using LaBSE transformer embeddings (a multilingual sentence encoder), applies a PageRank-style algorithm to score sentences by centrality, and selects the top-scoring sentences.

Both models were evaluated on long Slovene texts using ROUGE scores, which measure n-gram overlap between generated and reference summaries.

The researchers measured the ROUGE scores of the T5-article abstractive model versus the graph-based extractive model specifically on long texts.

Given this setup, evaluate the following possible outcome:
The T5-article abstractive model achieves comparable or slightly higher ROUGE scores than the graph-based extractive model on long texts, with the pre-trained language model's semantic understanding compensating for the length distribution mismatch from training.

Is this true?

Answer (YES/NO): NO